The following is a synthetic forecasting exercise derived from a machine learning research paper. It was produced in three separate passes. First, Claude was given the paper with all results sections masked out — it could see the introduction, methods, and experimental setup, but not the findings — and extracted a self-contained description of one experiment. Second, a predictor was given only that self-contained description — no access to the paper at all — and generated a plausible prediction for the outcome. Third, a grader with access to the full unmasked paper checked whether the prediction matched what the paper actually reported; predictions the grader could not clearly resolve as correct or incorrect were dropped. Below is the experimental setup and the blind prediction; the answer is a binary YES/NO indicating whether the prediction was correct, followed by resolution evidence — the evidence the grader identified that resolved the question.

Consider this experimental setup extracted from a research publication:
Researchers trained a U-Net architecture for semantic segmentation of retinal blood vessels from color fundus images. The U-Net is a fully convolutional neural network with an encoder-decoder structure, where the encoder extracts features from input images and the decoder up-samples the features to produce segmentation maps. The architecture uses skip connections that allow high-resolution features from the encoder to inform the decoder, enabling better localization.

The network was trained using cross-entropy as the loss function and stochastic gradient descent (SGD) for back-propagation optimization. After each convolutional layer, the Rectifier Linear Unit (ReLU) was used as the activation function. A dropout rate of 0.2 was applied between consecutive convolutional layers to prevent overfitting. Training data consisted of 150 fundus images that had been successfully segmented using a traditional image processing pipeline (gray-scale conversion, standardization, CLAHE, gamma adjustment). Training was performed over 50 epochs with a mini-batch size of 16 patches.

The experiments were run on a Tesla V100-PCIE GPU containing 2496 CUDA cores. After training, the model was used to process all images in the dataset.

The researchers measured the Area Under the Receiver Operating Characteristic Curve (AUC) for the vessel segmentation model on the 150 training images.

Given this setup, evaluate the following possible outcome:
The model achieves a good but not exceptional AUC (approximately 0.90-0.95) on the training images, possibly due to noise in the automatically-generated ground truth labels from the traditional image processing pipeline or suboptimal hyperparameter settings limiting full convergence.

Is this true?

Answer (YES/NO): NO